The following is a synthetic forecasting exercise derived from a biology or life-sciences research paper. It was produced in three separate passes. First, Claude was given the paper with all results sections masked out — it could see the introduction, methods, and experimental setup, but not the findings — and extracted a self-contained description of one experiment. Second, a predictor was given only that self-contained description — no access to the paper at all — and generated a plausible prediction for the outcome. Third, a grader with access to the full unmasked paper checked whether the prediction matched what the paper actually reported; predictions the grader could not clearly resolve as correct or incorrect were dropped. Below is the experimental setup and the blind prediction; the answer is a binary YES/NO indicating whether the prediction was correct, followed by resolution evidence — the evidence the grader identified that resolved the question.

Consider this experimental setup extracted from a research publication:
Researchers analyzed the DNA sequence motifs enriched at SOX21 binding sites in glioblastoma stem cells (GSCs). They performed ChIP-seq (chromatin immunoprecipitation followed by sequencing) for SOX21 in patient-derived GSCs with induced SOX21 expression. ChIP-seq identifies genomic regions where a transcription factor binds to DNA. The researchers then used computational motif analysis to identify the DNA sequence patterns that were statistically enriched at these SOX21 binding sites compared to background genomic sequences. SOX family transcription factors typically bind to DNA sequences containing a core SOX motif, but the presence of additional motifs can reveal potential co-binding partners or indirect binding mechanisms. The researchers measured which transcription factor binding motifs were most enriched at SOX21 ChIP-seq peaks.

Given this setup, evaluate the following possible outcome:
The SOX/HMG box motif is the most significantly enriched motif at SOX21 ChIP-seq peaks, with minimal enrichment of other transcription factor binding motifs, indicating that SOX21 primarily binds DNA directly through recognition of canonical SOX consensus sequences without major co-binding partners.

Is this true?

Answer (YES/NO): NO